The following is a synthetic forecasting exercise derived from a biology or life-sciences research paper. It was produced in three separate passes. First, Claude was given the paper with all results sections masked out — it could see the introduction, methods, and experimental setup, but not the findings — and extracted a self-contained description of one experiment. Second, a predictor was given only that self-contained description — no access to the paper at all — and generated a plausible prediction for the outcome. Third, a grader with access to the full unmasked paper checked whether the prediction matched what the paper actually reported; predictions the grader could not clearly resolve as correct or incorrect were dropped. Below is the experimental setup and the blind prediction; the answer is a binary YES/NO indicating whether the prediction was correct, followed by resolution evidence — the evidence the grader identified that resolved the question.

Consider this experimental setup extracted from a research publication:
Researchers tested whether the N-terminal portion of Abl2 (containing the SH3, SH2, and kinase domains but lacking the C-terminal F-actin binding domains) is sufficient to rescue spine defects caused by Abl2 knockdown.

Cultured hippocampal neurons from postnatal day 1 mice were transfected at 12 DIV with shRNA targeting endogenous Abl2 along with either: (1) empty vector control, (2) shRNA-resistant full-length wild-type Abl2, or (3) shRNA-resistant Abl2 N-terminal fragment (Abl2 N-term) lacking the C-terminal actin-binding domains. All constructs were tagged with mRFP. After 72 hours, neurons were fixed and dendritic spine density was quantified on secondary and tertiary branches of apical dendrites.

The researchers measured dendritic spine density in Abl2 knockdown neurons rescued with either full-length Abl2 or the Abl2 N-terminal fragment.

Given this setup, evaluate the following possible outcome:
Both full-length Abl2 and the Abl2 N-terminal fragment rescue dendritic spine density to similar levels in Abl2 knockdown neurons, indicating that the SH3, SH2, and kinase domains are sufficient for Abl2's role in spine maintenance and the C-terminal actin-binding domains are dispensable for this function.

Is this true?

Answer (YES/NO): YES